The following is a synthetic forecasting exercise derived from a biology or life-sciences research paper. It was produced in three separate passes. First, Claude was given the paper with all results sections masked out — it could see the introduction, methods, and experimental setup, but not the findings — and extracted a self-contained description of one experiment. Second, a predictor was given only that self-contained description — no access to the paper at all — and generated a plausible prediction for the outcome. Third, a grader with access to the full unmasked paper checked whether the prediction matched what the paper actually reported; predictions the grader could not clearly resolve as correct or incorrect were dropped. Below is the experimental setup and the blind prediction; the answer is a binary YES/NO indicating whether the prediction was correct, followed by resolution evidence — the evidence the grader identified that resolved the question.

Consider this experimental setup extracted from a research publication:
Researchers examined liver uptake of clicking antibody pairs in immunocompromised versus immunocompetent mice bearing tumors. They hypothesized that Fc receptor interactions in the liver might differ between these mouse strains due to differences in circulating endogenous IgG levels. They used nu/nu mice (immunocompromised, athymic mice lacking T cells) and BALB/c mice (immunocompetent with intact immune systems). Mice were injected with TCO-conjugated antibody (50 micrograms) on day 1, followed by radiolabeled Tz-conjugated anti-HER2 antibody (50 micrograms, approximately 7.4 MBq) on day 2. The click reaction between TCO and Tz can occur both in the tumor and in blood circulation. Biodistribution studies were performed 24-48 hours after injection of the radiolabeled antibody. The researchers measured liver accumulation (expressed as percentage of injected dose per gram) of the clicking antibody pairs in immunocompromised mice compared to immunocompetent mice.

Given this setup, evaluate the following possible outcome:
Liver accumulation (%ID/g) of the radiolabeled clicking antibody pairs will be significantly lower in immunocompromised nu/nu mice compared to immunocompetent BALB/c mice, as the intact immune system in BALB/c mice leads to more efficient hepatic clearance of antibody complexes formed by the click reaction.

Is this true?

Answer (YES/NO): NO